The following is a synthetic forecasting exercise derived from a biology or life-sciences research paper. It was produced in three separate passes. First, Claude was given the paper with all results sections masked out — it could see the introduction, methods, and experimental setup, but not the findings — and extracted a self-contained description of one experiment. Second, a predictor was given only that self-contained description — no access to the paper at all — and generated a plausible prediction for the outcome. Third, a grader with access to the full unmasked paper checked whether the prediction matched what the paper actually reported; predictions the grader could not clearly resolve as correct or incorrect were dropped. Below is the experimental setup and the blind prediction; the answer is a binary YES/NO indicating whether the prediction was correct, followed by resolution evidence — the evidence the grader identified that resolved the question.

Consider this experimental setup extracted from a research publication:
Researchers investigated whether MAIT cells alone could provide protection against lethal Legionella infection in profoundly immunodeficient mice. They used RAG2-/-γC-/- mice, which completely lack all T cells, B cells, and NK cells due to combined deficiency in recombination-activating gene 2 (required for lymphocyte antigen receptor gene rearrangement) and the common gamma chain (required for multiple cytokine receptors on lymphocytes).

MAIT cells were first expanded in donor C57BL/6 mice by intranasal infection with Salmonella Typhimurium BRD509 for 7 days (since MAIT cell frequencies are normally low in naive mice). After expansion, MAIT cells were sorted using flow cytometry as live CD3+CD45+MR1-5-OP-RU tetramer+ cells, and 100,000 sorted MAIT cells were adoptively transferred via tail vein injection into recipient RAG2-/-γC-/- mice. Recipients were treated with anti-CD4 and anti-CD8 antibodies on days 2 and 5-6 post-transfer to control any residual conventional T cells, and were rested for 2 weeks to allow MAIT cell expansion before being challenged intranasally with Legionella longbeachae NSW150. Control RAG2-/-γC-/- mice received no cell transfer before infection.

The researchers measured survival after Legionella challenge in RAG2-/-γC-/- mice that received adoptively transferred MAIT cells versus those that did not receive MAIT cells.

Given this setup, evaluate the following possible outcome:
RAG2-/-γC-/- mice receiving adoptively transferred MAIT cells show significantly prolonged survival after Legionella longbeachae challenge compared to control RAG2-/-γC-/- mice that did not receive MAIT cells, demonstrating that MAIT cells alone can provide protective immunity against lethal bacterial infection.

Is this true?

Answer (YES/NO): YES